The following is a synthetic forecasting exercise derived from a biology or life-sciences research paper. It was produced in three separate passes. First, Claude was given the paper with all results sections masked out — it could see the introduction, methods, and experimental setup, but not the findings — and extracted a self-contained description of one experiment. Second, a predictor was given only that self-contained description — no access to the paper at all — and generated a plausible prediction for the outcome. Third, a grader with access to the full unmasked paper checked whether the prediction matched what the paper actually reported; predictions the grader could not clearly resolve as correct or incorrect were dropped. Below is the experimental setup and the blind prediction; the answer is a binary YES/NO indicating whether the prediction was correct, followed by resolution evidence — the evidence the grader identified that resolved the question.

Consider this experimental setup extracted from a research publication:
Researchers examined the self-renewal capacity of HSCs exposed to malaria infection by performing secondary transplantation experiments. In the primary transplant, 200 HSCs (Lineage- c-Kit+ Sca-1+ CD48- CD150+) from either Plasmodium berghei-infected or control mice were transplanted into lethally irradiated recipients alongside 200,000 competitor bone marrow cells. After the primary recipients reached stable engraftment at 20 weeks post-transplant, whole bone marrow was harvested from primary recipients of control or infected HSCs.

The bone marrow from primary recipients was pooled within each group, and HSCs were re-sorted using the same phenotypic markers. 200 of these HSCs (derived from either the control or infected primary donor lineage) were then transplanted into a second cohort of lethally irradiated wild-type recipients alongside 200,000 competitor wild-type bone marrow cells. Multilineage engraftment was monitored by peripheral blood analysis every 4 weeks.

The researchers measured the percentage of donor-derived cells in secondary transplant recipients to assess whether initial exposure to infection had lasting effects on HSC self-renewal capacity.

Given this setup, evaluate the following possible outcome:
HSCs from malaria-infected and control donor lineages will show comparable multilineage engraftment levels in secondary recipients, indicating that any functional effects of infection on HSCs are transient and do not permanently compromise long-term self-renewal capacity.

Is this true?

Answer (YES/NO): YES